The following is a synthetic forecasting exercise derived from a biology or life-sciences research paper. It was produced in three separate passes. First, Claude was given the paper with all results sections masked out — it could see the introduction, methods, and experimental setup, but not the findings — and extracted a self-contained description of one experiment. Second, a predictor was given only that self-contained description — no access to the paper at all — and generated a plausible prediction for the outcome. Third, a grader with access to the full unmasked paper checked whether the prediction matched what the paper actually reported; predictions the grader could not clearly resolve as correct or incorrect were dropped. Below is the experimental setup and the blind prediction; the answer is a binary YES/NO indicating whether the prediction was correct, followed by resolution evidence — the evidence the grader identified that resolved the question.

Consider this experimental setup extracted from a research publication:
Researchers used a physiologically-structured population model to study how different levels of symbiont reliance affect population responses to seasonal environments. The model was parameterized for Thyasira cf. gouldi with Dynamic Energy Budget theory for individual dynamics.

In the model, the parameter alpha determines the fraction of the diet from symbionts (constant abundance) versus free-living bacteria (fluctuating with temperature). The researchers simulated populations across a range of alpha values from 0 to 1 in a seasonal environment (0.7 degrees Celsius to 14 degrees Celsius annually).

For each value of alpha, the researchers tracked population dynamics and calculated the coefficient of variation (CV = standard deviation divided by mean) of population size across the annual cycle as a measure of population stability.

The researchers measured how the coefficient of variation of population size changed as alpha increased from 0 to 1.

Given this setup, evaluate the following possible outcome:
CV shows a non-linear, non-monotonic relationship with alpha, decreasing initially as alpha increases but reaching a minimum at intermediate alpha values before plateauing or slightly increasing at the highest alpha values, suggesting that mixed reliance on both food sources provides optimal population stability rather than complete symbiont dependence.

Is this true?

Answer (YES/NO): NO